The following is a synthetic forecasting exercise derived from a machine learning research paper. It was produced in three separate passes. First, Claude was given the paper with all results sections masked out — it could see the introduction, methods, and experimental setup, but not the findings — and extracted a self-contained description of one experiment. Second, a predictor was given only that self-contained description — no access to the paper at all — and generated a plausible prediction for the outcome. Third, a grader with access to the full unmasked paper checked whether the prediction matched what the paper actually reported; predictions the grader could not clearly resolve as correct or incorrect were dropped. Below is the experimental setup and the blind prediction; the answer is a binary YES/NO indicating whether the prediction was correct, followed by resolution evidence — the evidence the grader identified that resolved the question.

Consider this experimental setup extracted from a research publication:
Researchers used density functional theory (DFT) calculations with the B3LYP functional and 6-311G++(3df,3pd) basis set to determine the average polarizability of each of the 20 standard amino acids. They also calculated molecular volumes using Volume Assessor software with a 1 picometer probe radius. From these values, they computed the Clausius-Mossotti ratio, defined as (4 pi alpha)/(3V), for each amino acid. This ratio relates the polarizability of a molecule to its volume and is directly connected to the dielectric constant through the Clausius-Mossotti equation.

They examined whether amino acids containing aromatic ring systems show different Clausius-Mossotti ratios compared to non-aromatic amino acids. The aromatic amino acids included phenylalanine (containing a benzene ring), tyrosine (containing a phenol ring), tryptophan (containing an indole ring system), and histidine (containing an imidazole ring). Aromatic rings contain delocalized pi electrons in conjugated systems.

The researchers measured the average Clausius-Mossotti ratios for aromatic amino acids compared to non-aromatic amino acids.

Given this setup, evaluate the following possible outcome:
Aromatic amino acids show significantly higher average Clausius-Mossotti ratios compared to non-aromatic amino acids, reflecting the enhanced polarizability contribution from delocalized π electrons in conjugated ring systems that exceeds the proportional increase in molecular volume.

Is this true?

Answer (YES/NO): YES